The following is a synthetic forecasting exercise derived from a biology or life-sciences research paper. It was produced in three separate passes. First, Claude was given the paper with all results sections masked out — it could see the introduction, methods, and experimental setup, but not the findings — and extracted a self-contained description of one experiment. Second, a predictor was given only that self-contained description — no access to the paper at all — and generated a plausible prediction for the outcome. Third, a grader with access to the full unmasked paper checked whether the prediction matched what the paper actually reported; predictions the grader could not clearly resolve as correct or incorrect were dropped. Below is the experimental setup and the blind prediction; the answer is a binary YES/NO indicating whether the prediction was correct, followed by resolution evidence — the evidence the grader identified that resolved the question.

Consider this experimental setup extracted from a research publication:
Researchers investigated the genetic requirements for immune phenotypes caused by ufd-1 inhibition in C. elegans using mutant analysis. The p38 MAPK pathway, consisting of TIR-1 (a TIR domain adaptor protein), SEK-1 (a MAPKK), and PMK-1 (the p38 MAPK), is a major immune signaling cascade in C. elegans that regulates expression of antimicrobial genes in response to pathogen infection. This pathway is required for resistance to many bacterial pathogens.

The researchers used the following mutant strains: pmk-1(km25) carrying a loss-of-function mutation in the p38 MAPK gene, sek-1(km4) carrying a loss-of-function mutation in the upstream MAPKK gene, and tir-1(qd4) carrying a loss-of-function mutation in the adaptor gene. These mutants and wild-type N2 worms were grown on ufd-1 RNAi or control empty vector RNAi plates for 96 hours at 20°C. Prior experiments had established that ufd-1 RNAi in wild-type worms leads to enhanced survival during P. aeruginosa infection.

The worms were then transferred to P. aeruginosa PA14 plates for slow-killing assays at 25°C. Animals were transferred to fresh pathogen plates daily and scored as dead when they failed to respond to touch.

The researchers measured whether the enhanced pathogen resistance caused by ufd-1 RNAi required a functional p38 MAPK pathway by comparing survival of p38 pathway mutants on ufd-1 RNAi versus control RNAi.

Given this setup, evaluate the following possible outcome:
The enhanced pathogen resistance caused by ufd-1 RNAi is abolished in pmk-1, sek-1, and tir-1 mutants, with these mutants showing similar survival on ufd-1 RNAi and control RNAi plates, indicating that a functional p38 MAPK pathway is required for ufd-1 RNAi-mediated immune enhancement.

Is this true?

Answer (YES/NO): NO